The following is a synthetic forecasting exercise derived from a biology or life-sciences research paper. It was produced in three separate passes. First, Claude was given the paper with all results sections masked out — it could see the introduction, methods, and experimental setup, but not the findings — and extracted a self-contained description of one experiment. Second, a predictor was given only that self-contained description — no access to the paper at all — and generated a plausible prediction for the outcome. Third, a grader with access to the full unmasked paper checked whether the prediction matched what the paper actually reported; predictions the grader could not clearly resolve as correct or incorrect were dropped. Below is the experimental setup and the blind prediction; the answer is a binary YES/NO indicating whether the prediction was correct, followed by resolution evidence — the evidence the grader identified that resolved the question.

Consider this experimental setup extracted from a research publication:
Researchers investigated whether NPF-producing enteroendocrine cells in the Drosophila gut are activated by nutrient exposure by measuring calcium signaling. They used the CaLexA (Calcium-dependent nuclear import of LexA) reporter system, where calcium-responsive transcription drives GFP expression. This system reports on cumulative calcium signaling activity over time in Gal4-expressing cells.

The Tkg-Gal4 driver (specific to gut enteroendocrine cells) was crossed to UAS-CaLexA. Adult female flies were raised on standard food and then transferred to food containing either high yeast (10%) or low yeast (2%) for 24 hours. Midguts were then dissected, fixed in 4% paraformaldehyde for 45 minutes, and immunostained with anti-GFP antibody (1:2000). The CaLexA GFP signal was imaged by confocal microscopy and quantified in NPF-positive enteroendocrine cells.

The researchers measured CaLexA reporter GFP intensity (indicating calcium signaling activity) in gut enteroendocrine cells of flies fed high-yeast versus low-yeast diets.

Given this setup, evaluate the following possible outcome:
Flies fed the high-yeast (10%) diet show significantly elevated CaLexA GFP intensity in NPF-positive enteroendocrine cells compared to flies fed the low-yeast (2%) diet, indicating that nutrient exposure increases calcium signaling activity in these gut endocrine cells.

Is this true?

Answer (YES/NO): YES